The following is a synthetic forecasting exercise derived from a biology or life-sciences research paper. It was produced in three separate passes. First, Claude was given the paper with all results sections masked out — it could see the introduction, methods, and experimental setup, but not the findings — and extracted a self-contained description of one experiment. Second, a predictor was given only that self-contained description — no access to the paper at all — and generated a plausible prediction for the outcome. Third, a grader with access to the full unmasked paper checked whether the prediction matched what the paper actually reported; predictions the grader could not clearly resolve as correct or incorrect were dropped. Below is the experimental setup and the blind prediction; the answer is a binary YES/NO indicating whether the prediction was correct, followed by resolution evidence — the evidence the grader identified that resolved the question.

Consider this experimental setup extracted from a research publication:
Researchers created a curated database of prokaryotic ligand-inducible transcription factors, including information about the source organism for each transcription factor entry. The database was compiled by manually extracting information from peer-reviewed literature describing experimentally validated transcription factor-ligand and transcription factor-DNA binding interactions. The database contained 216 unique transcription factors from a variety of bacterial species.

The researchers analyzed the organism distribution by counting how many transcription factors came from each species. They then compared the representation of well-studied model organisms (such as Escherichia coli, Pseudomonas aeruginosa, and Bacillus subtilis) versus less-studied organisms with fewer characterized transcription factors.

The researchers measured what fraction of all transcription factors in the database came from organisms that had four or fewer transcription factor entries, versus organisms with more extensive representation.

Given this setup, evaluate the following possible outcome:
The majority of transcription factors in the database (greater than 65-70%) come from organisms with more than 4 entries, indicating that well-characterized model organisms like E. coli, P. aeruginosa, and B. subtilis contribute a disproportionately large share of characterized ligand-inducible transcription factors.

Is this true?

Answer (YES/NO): NO